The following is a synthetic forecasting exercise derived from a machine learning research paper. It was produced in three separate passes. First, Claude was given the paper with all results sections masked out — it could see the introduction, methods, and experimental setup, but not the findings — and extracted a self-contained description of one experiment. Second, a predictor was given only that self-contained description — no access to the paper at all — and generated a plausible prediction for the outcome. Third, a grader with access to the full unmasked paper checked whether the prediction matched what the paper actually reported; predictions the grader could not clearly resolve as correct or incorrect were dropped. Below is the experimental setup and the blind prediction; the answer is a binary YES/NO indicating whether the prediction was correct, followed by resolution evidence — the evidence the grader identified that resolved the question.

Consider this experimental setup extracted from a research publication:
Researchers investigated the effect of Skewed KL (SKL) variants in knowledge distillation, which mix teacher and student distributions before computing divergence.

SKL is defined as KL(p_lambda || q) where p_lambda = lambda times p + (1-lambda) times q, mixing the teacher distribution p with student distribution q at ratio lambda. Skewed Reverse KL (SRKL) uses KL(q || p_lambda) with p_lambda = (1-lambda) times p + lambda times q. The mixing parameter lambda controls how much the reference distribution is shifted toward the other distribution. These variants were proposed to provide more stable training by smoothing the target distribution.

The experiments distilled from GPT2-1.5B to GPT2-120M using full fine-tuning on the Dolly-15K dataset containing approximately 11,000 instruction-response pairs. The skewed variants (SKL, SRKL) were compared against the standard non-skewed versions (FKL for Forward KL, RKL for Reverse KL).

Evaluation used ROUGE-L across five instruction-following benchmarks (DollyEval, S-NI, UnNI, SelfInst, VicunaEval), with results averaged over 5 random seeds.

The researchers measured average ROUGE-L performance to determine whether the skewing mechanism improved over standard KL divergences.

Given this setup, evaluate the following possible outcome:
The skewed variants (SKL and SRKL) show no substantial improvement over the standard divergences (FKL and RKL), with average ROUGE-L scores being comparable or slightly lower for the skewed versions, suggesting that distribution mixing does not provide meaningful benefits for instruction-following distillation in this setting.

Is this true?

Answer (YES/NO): YES